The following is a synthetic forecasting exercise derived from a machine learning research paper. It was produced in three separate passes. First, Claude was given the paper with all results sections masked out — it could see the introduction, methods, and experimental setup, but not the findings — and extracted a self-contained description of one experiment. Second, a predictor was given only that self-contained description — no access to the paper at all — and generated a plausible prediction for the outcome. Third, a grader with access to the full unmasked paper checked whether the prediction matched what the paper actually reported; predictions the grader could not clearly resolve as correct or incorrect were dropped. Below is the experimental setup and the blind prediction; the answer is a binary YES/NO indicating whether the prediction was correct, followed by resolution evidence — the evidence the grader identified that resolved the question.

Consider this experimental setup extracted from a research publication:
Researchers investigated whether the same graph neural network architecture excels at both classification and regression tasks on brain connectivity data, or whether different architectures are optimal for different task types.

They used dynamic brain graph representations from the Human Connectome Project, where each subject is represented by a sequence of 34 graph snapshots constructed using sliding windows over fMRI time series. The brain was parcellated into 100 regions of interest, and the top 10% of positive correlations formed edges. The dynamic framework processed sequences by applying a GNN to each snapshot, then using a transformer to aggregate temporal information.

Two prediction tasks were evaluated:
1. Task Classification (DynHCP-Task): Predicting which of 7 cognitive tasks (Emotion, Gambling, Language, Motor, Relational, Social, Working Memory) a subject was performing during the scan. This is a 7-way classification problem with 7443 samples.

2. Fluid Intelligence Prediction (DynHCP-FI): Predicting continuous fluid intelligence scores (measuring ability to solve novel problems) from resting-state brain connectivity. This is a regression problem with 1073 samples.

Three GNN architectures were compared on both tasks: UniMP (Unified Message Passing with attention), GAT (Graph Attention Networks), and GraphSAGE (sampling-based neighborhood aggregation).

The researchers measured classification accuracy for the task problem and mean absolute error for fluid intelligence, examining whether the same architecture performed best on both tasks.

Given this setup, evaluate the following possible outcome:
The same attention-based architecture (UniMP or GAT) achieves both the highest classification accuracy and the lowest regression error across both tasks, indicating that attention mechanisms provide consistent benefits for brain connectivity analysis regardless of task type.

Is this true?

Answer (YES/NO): NO